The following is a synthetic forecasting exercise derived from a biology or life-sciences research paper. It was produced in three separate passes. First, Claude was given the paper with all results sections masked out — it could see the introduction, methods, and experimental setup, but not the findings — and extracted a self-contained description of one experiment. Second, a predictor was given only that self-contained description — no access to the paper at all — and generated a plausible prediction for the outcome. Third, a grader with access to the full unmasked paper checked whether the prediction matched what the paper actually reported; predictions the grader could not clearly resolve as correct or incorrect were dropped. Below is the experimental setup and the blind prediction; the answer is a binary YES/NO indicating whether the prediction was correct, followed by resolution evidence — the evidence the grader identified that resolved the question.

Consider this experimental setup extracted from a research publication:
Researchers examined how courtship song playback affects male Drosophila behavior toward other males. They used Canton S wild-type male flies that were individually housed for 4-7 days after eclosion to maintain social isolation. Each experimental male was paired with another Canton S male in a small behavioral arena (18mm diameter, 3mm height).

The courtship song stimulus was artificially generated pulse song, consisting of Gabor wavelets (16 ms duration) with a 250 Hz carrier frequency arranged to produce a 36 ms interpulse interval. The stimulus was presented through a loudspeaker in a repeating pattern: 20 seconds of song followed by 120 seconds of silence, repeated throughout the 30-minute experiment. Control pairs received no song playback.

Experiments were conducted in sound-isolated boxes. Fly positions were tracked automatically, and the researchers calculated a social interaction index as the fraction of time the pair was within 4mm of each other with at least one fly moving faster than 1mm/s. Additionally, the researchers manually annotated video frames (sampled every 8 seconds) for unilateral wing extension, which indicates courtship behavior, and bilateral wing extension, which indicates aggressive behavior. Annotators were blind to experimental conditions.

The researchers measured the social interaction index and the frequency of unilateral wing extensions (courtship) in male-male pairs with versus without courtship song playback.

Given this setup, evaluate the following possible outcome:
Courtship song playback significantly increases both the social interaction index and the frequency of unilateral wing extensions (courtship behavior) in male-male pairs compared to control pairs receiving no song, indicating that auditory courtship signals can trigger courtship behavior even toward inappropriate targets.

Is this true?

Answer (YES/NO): NO